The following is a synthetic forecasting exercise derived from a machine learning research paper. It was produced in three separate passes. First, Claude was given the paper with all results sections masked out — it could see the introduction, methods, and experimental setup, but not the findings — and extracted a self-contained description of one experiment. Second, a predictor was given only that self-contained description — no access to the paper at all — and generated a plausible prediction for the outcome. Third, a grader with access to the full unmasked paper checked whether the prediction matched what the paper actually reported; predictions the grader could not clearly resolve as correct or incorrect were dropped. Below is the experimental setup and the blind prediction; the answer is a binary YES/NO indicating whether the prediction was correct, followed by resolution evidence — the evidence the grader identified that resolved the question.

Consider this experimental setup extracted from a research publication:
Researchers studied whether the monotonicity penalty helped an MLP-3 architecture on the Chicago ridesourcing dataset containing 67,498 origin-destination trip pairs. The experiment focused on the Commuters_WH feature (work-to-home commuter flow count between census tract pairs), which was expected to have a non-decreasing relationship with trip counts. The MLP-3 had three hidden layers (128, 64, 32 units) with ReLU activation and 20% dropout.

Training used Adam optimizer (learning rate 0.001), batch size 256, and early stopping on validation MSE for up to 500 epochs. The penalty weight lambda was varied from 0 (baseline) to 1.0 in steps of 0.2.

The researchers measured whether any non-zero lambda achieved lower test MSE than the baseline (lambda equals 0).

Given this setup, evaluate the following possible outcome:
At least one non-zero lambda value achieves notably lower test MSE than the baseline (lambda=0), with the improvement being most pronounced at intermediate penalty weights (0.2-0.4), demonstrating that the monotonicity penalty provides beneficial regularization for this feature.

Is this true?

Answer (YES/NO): NO